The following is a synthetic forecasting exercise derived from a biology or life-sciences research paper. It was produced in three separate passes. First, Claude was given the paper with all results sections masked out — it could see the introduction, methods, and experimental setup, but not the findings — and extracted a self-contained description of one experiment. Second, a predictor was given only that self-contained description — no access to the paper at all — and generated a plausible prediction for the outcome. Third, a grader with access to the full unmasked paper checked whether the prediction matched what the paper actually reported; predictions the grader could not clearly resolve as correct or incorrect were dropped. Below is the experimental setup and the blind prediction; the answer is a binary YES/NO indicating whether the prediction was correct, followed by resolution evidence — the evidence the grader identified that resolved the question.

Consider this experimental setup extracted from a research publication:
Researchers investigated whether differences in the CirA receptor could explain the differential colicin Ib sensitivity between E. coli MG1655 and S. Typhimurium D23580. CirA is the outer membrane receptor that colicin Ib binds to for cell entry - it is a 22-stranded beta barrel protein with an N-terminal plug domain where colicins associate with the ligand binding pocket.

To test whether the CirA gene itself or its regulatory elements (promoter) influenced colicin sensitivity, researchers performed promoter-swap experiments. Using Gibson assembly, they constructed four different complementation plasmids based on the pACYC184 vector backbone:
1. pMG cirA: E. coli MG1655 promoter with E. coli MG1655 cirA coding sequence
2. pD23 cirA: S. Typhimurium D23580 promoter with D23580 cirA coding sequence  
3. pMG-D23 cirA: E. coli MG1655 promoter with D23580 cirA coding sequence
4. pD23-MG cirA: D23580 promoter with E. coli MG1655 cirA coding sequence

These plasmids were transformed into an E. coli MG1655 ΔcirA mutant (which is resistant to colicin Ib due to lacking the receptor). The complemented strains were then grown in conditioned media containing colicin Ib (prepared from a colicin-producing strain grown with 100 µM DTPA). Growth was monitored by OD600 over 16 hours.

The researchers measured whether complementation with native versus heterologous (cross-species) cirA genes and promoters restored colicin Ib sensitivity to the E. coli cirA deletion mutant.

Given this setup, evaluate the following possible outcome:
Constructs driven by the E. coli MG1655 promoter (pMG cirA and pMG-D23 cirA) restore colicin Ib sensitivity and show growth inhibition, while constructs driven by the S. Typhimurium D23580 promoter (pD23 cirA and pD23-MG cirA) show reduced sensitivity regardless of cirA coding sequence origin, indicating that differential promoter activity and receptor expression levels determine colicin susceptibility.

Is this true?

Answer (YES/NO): NO